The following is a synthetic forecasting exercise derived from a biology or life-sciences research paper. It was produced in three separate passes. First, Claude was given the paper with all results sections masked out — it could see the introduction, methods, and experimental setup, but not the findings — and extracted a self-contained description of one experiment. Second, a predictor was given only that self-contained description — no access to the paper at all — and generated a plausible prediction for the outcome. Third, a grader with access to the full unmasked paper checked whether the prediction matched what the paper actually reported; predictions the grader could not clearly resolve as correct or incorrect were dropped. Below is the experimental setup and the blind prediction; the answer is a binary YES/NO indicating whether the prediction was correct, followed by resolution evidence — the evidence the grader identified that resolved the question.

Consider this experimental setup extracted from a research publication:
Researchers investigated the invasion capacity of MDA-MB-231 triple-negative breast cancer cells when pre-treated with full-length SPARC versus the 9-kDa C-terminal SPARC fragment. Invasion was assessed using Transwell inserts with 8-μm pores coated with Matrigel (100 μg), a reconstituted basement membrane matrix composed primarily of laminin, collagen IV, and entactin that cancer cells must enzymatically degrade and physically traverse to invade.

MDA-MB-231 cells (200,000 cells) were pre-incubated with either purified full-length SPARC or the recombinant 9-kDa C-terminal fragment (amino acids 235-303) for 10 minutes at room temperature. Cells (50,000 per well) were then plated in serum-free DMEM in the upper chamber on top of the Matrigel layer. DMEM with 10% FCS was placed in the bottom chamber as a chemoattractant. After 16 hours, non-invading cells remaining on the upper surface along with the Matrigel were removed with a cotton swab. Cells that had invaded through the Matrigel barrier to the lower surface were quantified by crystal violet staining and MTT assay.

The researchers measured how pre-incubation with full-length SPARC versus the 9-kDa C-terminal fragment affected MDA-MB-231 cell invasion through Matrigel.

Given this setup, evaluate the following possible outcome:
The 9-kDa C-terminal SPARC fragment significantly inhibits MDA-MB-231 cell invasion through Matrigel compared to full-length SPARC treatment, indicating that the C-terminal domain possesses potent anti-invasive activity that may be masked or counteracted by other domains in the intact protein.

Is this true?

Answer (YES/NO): NO